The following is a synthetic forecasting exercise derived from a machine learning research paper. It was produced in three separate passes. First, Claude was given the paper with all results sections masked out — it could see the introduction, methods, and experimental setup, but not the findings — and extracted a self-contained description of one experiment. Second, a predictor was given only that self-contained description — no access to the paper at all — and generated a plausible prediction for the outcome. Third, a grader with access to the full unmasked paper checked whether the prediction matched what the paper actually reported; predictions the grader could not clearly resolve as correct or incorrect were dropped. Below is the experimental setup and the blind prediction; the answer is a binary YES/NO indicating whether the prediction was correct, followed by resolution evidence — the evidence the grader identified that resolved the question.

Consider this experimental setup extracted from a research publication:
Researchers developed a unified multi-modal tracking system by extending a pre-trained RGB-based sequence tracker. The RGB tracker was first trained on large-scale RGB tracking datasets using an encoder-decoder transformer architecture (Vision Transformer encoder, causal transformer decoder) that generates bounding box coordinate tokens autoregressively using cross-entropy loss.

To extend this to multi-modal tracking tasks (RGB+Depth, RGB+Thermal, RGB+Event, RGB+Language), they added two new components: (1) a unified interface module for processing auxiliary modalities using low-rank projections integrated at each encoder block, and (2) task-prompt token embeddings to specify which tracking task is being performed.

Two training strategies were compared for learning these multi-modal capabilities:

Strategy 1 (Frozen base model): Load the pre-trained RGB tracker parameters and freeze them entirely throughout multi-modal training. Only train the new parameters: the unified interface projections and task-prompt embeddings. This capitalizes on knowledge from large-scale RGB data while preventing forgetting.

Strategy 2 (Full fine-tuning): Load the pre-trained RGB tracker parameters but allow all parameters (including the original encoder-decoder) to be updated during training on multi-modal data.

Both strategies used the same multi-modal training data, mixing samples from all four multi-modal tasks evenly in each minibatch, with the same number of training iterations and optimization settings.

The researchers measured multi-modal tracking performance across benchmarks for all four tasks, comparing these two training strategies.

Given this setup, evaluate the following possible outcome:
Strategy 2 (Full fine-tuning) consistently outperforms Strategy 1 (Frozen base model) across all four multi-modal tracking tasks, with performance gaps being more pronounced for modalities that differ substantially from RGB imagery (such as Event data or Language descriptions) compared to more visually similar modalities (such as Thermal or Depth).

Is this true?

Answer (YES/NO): NO